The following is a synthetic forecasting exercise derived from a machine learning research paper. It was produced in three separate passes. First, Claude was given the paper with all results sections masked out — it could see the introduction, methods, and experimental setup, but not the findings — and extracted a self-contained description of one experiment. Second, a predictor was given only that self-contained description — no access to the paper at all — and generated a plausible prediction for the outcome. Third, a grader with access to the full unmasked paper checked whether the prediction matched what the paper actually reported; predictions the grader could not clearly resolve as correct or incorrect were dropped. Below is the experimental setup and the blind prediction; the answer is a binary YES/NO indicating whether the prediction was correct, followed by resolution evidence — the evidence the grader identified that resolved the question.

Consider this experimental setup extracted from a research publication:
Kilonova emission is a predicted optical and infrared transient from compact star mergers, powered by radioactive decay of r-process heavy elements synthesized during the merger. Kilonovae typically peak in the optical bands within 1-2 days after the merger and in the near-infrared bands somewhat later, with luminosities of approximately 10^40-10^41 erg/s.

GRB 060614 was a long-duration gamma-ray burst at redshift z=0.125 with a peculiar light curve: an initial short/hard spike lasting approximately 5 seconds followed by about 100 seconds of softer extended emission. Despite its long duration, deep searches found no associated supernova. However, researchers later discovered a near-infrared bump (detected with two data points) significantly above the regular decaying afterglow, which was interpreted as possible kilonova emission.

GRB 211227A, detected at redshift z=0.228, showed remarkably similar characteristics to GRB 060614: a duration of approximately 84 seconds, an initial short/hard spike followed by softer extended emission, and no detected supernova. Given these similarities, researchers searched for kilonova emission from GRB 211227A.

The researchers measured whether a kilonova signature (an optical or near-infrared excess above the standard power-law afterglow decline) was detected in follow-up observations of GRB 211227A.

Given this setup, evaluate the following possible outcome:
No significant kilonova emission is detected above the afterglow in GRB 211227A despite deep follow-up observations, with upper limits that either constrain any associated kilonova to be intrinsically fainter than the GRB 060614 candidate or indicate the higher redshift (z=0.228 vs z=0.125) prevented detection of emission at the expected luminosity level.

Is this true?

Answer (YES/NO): YES